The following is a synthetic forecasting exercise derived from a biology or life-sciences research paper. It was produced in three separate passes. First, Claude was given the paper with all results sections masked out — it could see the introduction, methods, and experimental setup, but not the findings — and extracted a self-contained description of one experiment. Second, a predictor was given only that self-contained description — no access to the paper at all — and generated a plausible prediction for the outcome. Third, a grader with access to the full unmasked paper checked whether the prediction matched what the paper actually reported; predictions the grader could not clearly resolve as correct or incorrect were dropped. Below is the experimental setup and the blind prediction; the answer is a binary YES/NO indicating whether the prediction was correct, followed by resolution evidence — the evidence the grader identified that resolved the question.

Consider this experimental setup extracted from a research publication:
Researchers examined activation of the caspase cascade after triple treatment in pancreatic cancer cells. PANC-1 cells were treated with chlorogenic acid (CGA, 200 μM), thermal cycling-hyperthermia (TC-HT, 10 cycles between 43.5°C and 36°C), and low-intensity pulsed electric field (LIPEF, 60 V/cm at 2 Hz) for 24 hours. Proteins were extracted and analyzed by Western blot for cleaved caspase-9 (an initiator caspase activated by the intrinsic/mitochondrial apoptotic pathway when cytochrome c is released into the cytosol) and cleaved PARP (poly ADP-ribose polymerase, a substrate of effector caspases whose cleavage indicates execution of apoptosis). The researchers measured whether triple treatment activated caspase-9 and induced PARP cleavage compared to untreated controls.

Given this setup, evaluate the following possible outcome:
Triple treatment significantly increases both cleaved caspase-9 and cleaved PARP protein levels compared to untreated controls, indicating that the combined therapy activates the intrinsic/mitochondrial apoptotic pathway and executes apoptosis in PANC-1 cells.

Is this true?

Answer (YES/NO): YES